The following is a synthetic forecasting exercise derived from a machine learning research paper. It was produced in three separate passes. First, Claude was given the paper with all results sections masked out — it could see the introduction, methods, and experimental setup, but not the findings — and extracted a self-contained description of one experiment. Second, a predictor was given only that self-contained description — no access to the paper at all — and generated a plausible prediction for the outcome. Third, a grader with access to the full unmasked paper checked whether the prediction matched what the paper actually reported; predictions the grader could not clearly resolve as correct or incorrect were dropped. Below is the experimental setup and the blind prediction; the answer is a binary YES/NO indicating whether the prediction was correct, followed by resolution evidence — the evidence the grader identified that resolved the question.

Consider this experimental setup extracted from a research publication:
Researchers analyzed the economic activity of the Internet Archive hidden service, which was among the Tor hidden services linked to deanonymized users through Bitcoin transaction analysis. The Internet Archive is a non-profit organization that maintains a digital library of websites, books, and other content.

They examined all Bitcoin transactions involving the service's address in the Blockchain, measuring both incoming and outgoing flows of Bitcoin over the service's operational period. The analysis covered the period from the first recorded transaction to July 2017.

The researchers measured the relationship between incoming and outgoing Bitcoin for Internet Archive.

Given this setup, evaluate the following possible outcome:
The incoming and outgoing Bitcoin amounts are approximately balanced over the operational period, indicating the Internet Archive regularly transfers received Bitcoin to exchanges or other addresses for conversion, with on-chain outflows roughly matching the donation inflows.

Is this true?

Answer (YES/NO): NO